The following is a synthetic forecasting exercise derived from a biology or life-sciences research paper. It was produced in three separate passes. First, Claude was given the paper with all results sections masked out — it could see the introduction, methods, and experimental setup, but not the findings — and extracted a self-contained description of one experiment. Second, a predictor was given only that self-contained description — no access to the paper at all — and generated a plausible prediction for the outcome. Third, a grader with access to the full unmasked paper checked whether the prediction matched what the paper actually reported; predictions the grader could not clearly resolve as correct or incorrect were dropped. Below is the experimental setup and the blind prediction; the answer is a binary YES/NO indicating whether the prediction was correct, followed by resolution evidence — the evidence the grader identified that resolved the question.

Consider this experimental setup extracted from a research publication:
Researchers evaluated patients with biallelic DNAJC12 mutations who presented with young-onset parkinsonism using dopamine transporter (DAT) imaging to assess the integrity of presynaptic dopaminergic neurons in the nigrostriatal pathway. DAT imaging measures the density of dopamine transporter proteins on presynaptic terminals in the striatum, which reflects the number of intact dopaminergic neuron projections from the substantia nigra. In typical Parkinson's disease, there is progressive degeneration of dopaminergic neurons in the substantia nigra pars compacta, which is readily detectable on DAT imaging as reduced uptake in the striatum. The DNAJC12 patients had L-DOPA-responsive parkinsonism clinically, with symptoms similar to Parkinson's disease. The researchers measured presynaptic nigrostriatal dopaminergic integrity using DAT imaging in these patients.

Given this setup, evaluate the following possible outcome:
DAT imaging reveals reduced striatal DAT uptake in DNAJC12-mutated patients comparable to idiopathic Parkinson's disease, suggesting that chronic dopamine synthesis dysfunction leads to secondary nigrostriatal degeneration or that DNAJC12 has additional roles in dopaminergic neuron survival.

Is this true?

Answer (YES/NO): NO